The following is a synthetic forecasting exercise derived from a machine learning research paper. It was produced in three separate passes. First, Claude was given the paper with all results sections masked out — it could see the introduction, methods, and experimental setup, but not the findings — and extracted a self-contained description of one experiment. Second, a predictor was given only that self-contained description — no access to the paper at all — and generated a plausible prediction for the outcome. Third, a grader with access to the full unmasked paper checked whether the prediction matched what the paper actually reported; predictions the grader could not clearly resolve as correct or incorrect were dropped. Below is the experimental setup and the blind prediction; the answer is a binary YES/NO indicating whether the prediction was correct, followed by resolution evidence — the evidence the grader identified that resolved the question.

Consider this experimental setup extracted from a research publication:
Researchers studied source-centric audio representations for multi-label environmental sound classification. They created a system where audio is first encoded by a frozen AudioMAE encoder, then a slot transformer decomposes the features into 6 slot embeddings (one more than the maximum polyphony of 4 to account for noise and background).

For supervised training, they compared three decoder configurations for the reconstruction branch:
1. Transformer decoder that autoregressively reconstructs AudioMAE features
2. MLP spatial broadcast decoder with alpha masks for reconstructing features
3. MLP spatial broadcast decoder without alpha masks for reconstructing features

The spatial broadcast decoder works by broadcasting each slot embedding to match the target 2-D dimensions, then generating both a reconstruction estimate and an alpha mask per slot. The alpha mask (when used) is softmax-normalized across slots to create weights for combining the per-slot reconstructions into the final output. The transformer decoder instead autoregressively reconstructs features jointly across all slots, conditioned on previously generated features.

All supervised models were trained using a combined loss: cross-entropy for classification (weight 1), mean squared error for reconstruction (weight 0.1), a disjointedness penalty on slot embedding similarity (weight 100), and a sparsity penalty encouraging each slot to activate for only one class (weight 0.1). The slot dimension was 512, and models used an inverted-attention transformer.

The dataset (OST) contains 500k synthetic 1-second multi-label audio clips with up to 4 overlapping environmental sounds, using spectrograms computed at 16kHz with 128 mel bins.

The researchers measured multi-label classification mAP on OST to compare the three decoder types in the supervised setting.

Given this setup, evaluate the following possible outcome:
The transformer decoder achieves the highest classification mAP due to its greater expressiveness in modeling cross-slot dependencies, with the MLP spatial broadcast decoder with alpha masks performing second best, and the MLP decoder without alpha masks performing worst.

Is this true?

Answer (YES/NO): NO